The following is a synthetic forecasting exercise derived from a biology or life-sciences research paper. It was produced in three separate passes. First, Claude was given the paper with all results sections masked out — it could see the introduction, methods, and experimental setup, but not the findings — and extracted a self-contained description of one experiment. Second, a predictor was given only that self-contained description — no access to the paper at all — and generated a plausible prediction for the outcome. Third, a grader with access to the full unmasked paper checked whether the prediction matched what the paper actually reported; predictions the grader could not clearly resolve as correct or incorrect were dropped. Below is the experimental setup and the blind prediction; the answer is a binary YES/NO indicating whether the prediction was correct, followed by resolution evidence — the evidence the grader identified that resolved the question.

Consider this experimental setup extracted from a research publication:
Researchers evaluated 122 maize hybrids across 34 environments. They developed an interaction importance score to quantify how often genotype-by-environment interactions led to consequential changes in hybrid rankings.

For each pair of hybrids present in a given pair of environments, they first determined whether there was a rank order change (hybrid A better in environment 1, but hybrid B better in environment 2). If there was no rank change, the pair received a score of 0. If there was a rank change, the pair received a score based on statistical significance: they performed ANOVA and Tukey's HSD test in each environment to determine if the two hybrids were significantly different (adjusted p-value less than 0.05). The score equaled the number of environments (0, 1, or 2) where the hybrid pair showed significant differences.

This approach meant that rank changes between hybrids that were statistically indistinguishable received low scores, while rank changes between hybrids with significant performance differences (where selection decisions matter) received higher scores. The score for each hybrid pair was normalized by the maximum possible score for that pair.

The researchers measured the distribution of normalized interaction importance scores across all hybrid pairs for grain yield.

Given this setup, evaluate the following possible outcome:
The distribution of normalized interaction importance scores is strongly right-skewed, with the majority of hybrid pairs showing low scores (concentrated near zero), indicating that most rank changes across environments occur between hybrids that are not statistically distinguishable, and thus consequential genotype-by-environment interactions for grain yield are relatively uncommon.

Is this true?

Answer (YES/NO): YES